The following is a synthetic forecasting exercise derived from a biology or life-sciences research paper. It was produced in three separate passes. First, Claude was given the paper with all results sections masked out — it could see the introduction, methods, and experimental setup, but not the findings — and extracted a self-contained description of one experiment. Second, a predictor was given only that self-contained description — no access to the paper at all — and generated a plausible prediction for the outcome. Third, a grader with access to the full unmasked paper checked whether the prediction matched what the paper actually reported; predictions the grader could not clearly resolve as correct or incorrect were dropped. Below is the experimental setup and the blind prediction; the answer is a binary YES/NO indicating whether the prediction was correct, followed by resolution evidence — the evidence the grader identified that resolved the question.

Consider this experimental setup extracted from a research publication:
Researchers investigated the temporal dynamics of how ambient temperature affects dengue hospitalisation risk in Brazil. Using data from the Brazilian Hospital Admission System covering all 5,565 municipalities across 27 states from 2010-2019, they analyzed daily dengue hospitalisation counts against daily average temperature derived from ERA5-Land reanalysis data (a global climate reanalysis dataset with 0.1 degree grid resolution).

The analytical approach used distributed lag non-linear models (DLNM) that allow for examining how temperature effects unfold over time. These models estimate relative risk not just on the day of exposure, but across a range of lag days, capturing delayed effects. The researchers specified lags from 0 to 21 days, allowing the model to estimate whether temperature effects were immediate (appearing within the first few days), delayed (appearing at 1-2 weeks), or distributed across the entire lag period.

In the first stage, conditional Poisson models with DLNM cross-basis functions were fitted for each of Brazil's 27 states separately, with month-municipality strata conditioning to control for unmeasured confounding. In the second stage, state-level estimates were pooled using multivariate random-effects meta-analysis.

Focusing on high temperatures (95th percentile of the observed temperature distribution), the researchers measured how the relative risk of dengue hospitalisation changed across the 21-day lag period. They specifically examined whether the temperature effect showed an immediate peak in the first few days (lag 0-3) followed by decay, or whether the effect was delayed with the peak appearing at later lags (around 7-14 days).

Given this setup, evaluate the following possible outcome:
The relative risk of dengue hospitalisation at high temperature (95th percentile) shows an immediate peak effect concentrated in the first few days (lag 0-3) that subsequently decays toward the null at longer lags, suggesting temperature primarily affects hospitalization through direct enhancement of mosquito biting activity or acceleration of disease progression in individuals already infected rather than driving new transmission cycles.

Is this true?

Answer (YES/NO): YES